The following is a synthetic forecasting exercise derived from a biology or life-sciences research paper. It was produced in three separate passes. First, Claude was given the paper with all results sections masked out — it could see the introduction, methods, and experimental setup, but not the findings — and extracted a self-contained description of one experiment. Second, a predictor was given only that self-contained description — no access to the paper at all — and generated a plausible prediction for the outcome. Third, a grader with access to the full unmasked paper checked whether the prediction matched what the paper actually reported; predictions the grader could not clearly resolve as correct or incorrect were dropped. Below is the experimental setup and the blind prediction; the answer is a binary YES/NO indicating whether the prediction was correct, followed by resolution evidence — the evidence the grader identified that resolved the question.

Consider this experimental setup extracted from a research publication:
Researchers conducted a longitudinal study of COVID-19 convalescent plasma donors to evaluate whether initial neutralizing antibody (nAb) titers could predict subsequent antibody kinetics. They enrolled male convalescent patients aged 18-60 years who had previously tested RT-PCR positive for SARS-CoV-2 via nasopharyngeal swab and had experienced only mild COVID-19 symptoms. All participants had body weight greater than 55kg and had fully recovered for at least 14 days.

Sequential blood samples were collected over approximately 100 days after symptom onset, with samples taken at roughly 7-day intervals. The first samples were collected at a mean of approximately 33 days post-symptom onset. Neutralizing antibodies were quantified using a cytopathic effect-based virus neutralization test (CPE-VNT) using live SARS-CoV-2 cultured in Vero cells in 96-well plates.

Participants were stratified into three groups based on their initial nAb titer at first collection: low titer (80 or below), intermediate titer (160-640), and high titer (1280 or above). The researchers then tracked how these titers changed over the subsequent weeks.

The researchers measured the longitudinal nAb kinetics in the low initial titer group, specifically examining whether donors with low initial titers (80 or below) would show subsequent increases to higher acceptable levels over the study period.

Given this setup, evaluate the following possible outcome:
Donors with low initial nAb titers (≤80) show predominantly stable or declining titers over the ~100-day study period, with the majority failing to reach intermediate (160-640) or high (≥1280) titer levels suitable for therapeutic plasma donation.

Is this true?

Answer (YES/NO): YES